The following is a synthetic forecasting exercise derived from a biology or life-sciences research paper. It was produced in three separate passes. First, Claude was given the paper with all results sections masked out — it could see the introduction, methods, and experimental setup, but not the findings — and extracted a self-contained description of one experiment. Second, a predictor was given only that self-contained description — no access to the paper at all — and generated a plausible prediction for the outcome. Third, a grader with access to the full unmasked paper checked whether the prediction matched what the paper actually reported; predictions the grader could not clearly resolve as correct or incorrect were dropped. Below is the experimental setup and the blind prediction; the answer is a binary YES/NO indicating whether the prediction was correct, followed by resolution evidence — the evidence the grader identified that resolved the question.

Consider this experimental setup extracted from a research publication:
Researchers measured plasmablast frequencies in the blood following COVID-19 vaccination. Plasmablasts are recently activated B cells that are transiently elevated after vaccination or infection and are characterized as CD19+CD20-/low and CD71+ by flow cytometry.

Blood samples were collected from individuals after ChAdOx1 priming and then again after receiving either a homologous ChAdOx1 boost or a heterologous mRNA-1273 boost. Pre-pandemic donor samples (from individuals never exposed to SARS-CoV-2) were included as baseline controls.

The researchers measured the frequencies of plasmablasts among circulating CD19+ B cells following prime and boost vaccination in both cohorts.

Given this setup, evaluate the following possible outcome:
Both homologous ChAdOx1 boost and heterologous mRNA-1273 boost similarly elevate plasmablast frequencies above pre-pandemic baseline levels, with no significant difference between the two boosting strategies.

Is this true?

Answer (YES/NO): NO